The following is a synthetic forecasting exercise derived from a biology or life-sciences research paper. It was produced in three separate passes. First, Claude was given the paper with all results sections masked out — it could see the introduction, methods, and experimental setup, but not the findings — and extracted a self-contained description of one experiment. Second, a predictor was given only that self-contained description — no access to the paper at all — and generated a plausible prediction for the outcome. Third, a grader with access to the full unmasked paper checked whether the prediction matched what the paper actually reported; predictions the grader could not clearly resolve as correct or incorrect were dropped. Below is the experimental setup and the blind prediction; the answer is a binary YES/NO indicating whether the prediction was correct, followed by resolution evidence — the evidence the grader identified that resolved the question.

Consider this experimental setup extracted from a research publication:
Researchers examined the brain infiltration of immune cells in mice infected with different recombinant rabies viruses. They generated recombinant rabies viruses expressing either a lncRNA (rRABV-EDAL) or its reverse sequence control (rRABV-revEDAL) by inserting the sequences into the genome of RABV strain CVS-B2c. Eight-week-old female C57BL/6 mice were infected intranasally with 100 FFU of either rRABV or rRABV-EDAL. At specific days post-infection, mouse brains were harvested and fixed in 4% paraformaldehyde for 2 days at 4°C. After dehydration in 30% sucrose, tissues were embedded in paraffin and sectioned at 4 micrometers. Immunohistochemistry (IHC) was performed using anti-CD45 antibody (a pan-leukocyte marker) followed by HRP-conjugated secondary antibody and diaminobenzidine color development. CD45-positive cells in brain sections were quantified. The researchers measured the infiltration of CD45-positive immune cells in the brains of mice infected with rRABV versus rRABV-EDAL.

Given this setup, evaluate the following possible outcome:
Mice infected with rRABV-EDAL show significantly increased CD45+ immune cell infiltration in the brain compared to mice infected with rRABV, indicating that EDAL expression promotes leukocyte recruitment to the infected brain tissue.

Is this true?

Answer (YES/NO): NO